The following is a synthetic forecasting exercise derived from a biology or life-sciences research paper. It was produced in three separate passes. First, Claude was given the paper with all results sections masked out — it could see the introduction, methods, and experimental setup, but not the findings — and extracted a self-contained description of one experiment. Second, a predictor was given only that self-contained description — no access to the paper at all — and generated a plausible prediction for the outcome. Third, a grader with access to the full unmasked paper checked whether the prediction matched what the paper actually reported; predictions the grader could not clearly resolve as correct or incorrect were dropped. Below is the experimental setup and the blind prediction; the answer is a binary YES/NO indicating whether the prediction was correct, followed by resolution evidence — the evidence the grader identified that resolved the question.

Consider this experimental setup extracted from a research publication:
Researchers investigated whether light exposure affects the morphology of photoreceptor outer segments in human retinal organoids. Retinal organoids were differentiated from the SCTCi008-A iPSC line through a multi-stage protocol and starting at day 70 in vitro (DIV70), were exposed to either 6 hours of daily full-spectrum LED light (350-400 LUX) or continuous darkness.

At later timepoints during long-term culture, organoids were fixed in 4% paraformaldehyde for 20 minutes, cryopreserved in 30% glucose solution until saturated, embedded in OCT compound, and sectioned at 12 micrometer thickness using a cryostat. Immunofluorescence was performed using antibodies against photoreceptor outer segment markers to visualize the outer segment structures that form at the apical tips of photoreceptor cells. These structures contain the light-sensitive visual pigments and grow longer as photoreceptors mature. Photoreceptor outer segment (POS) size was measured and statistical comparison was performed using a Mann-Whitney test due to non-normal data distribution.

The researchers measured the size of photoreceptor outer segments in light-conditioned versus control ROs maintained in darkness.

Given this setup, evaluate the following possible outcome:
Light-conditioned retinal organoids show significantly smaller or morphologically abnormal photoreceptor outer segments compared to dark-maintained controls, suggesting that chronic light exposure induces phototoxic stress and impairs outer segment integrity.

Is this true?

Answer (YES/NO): NO